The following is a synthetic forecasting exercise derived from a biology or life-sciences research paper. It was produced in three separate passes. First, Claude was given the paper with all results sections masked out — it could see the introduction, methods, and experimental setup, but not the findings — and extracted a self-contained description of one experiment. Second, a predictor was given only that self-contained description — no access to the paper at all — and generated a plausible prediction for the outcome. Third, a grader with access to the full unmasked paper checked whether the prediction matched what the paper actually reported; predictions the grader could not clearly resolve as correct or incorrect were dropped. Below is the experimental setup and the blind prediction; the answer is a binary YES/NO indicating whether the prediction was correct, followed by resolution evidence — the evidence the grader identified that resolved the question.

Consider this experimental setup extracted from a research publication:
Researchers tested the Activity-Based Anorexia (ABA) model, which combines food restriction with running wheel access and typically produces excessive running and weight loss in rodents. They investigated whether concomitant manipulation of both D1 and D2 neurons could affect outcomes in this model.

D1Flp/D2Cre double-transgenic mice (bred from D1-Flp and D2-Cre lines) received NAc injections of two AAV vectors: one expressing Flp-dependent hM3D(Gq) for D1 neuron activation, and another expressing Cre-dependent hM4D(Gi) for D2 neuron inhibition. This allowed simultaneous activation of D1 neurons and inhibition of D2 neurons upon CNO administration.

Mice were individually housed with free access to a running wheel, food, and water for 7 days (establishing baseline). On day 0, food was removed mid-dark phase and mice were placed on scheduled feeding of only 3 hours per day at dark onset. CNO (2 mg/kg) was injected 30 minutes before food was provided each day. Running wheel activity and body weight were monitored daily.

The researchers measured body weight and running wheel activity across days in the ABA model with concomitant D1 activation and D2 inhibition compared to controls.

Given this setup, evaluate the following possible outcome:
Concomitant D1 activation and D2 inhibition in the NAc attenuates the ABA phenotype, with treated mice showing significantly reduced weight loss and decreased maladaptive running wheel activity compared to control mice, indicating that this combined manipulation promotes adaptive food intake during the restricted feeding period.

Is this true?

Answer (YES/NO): NO